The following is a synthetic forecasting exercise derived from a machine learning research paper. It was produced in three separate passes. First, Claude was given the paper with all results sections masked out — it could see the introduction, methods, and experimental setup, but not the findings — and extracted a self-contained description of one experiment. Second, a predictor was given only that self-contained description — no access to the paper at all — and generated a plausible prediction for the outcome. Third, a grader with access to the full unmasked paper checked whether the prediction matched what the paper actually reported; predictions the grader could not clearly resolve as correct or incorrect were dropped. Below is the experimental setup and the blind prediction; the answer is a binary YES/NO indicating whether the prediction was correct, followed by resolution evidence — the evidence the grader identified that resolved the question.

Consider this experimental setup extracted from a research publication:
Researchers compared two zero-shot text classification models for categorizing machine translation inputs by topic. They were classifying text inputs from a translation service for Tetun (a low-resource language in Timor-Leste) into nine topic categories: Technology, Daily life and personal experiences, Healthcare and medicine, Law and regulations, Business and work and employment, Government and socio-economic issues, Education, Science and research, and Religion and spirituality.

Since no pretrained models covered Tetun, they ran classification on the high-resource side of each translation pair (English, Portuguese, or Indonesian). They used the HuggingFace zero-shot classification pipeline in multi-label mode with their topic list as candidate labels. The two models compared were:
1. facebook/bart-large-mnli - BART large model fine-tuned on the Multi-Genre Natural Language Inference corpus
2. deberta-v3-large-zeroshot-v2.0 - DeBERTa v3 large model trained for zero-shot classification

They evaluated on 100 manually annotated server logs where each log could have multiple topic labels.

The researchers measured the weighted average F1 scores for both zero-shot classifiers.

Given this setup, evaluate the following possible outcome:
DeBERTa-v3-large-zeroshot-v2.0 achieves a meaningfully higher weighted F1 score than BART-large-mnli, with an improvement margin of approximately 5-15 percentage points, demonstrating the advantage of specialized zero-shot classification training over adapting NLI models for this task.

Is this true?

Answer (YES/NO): NO